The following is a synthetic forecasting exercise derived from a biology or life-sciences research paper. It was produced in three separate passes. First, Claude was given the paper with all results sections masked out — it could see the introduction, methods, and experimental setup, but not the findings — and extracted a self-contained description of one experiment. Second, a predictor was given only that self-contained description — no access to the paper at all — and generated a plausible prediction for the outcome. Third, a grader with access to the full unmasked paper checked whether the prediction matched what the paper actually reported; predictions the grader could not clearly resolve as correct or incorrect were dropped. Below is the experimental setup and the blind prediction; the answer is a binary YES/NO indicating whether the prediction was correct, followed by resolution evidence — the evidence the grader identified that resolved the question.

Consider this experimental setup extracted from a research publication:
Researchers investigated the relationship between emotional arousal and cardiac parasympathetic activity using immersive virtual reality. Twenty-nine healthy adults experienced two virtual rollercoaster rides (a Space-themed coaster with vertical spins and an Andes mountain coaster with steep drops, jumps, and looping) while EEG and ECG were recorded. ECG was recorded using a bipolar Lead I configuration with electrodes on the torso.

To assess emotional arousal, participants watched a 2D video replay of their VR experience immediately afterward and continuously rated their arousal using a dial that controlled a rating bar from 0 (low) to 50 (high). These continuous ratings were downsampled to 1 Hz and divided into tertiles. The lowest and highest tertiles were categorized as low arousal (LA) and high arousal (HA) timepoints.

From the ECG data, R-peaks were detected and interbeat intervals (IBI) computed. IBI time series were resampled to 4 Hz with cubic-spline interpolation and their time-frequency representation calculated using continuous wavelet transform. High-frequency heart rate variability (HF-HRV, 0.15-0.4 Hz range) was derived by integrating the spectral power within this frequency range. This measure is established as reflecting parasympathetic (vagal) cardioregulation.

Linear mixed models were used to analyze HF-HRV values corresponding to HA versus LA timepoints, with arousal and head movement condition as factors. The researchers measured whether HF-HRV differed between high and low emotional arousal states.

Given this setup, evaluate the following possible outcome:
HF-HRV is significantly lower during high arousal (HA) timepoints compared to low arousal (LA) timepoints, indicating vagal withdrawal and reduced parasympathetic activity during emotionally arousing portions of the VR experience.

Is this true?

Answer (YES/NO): YES